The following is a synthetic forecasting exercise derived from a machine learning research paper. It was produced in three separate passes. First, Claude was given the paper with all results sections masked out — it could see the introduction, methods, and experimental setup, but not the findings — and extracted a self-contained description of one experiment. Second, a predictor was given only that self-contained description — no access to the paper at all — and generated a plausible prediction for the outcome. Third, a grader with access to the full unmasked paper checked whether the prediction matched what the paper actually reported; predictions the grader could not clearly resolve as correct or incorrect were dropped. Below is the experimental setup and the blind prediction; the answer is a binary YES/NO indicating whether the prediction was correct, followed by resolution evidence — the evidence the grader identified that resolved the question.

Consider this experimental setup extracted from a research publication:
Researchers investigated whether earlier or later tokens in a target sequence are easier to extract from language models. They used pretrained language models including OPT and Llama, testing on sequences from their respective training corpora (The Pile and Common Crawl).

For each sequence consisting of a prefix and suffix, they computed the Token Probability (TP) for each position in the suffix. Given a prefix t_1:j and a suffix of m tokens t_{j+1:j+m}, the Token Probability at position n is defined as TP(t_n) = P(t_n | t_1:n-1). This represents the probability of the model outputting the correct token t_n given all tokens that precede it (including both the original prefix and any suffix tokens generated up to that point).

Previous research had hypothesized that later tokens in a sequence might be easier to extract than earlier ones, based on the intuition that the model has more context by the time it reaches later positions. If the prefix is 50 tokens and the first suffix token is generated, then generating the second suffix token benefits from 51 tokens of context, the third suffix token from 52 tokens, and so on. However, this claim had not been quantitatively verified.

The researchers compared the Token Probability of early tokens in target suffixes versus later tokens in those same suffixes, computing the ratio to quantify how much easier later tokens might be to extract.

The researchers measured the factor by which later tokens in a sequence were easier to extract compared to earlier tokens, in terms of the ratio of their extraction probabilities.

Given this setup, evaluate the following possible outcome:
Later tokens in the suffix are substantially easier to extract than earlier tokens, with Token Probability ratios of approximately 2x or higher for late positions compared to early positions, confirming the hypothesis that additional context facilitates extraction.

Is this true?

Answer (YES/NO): NO